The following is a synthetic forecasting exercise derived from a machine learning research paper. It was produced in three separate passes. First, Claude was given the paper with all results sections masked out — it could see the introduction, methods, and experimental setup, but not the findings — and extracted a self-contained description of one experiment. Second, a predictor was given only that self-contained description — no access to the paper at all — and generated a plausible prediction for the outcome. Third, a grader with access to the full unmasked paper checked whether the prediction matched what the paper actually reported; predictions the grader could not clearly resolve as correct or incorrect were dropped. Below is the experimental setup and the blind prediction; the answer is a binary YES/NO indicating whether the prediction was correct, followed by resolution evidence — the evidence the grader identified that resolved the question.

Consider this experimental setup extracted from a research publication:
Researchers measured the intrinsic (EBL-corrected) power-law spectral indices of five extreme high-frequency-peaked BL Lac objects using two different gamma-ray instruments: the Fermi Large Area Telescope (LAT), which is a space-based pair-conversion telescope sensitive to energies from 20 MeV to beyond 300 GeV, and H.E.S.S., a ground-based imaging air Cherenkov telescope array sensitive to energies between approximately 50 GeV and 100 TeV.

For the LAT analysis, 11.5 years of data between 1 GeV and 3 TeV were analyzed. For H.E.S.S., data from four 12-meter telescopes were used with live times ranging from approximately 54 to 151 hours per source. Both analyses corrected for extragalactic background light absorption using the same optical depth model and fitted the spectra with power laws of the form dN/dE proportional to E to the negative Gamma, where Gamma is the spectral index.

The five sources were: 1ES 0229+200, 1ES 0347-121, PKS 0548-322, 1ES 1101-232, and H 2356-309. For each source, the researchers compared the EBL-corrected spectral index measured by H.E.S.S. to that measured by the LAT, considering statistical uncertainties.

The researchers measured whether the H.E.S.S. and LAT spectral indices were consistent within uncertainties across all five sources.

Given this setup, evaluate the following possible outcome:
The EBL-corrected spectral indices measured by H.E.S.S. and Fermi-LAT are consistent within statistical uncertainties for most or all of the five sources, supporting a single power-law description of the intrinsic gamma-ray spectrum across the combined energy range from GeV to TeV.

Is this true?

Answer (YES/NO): YES